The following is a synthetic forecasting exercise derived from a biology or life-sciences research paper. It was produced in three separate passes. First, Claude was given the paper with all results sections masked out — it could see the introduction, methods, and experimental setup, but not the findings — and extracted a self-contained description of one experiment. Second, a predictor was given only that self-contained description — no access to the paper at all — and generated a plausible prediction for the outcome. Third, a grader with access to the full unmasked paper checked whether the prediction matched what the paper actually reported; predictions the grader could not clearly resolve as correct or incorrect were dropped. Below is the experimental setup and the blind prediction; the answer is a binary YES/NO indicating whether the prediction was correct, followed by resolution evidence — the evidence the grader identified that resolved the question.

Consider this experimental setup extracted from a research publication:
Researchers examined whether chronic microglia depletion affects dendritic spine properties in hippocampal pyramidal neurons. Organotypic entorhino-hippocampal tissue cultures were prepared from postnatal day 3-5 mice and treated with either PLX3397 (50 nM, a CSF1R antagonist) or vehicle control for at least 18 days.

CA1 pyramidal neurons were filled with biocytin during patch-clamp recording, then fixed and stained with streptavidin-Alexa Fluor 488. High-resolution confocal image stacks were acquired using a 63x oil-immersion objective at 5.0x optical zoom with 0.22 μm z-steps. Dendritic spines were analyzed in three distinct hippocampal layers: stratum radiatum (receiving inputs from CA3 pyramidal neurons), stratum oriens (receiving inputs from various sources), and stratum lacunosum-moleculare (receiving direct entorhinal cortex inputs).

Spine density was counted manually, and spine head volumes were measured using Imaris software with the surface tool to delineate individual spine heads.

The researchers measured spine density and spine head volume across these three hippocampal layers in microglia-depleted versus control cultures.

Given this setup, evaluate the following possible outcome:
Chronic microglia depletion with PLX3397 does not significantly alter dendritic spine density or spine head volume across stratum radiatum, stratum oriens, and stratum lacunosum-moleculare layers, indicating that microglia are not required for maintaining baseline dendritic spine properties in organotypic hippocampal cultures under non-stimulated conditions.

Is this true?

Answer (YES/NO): YES